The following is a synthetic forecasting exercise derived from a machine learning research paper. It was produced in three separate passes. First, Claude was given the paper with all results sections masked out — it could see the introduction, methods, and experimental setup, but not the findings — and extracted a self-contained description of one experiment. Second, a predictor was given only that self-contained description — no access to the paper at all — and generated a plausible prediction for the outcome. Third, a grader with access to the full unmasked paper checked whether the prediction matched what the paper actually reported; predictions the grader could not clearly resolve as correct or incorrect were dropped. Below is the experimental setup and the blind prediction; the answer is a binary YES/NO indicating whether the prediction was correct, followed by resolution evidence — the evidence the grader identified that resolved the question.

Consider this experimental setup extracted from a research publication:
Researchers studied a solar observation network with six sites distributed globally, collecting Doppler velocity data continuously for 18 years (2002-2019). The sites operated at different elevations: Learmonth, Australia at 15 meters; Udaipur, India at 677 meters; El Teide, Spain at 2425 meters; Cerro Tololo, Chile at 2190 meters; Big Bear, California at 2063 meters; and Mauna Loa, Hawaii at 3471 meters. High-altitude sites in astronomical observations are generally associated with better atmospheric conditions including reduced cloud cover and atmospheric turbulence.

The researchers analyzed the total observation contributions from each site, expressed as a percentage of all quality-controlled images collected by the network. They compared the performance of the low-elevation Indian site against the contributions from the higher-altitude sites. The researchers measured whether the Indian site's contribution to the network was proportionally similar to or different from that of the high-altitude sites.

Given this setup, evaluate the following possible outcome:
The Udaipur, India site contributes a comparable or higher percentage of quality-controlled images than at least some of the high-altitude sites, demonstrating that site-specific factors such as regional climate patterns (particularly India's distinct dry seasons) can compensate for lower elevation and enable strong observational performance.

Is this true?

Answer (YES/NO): NO